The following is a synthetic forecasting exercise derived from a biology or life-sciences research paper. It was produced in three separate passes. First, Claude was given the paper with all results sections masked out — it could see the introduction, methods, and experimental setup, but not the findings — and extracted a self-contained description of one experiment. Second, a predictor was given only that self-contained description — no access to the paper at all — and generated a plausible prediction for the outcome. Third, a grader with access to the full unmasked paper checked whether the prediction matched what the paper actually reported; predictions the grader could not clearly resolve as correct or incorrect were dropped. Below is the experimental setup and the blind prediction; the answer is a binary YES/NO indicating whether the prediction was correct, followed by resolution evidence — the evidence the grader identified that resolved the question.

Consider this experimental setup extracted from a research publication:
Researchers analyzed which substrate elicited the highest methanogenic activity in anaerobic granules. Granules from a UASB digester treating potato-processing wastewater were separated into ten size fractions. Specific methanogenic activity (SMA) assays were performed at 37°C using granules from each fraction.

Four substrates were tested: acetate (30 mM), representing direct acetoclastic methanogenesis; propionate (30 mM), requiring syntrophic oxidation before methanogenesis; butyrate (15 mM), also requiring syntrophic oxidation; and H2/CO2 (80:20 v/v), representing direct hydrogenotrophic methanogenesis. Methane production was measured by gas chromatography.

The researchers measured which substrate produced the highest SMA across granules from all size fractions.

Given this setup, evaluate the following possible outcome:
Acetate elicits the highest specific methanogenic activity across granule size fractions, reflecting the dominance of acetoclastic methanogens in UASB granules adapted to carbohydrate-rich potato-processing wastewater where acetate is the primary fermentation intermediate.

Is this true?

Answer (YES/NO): NO